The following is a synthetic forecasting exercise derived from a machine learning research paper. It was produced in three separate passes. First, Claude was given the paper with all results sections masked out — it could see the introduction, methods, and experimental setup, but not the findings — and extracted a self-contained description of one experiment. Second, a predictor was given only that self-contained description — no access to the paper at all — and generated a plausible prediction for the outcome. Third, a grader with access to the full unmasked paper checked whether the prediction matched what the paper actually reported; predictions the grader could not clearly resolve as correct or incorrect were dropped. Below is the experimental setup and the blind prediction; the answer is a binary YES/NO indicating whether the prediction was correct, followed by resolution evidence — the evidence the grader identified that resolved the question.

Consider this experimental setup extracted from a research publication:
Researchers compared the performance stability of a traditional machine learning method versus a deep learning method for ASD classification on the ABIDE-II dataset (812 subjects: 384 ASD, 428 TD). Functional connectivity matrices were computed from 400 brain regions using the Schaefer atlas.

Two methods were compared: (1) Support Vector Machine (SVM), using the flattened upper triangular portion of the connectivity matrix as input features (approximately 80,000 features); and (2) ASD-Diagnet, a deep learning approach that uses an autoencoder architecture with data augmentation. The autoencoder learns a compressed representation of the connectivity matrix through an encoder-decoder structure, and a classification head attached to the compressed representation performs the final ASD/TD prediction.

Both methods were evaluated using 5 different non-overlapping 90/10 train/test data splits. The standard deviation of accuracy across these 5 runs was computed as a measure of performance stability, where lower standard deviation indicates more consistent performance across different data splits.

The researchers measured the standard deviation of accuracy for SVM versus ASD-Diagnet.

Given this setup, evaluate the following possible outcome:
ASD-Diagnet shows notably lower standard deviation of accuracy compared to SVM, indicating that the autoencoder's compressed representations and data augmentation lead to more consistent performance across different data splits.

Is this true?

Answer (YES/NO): YES